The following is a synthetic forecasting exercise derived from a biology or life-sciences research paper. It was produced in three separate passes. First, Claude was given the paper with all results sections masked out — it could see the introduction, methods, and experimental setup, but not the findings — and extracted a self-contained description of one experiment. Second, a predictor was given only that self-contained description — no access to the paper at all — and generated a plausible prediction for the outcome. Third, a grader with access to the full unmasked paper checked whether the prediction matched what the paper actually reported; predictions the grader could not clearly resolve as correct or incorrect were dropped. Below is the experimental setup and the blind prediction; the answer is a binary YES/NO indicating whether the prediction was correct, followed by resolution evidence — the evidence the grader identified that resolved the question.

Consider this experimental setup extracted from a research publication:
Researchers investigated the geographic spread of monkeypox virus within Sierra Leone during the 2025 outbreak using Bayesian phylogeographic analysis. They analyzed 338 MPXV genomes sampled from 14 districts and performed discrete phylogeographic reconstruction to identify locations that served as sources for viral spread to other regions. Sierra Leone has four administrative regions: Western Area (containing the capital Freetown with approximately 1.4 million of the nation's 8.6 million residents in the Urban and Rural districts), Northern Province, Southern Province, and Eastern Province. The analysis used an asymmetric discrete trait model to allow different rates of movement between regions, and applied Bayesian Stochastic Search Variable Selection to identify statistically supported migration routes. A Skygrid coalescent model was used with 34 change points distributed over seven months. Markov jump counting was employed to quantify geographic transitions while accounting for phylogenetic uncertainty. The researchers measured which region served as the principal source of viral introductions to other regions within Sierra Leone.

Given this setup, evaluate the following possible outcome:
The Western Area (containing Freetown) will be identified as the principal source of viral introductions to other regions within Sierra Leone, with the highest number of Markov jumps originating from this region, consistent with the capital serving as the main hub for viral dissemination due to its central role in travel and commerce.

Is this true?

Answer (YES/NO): YES